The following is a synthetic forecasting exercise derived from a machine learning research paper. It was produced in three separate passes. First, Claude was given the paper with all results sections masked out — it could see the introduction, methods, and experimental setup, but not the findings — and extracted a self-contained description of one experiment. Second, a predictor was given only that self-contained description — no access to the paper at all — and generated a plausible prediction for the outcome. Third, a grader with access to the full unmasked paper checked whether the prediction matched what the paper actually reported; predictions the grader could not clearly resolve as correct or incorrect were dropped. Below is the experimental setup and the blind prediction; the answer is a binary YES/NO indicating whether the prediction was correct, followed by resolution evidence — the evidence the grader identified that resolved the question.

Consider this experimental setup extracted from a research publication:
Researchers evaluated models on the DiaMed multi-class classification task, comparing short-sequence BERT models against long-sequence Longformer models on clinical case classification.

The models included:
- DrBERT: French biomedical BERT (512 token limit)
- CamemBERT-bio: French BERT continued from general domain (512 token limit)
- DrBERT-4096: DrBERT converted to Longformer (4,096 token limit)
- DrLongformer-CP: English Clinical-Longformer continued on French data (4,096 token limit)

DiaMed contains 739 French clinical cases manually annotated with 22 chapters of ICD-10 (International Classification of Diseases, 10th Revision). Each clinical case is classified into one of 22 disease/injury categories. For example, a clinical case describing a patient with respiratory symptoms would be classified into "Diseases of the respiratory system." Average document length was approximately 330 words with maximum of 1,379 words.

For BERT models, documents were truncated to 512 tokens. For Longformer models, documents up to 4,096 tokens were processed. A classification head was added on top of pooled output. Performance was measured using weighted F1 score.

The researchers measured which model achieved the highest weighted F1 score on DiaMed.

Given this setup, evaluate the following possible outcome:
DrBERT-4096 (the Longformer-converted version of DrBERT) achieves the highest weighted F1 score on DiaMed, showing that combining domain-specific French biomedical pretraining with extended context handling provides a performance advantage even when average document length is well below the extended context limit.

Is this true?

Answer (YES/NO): YES